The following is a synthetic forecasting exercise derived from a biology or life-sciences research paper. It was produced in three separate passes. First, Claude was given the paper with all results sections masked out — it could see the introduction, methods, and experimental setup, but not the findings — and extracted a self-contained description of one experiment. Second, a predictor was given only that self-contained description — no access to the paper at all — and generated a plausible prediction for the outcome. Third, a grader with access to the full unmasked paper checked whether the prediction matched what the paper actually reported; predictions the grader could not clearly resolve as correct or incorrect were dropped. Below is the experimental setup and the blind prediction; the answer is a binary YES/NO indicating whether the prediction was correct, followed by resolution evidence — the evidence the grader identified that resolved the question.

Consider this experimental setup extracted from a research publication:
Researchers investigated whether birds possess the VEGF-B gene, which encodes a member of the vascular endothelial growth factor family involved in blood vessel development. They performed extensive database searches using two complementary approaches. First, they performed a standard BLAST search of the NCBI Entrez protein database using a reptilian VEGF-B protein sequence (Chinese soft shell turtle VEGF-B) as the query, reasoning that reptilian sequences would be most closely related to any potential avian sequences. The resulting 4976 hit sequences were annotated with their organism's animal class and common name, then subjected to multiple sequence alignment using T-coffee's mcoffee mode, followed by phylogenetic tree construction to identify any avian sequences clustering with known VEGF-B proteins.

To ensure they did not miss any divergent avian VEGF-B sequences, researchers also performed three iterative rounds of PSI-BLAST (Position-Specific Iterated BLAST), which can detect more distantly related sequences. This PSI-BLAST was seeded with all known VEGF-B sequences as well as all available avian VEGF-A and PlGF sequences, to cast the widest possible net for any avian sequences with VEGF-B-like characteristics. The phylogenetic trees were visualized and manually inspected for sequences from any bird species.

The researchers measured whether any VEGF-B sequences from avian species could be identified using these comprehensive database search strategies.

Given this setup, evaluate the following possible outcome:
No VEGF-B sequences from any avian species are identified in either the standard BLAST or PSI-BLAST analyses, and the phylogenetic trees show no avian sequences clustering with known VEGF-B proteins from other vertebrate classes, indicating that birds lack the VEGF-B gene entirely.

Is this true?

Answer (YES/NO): YES